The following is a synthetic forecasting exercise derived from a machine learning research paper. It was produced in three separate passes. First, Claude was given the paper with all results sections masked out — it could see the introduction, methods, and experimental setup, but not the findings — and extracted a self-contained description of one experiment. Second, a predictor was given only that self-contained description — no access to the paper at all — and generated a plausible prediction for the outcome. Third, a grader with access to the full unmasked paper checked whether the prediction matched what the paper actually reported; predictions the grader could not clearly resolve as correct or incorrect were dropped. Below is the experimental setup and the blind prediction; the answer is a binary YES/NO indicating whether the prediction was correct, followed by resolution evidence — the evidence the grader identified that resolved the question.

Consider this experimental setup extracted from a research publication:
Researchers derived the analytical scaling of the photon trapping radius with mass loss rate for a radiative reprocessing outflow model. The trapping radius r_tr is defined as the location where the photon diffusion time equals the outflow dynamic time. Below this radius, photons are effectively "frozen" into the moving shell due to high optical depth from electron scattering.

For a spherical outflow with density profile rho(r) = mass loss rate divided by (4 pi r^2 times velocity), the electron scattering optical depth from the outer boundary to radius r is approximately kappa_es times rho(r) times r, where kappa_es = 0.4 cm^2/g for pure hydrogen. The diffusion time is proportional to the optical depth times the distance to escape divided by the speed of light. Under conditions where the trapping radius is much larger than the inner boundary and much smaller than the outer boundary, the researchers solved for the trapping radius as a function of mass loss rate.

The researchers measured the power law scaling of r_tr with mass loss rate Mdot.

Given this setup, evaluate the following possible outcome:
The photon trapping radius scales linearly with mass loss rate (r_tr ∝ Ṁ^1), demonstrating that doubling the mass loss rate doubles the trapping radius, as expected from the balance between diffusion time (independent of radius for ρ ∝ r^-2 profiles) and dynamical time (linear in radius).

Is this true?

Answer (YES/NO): YES